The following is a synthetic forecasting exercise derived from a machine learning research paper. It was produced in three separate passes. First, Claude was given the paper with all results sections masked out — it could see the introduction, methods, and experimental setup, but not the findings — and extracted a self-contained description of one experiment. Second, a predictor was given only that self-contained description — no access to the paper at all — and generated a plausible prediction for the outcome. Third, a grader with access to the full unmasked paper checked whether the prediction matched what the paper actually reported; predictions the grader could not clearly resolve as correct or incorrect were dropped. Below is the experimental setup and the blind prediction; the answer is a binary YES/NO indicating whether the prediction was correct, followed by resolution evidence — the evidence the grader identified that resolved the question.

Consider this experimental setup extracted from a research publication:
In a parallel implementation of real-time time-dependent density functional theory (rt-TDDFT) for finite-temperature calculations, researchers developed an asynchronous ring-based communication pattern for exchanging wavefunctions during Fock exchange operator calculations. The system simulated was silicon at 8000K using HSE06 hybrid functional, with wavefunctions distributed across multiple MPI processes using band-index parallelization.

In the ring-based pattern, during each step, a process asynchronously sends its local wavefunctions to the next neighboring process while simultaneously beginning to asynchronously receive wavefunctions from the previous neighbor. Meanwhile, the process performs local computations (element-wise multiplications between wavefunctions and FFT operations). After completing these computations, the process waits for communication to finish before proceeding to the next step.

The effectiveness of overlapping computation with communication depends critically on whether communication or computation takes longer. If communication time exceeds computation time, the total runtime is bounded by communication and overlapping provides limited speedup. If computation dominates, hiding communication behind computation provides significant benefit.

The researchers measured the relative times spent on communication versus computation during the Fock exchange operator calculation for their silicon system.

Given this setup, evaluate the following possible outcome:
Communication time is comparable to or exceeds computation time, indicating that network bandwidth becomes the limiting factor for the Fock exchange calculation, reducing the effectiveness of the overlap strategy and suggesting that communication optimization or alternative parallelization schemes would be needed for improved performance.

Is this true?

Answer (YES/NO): YES